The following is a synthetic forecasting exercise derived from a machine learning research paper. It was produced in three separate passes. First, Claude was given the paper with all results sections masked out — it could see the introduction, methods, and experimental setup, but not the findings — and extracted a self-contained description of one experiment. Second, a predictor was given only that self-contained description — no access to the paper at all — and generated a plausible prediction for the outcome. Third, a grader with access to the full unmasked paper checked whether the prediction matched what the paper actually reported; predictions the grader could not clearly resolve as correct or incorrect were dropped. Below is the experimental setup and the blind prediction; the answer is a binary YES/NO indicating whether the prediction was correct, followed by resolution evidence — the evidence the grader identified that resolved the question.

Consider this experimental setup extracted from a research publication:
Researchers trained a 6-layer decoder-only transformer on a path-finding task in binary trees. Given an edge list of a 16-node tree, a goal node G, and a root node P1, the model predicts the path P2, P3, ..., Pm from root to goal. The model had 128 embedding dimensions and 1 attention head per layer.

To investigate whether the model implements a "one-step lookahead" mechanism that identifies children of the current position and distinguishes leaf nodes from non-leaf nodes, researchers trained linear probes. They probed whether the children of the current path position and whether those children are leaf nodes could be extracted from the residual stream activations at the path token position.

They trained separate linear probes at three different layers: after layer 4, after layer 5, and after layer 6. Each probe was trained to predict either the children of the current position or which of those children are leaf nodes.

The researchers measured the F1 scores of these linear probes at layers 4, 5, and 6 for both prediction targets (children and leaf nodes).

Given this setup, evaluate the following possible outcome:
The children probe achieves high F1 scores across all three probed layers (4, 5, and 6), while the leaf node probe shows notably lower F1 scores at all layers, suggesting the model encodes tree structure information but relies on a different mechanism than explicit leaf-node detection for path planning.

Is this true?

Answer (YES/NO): NO